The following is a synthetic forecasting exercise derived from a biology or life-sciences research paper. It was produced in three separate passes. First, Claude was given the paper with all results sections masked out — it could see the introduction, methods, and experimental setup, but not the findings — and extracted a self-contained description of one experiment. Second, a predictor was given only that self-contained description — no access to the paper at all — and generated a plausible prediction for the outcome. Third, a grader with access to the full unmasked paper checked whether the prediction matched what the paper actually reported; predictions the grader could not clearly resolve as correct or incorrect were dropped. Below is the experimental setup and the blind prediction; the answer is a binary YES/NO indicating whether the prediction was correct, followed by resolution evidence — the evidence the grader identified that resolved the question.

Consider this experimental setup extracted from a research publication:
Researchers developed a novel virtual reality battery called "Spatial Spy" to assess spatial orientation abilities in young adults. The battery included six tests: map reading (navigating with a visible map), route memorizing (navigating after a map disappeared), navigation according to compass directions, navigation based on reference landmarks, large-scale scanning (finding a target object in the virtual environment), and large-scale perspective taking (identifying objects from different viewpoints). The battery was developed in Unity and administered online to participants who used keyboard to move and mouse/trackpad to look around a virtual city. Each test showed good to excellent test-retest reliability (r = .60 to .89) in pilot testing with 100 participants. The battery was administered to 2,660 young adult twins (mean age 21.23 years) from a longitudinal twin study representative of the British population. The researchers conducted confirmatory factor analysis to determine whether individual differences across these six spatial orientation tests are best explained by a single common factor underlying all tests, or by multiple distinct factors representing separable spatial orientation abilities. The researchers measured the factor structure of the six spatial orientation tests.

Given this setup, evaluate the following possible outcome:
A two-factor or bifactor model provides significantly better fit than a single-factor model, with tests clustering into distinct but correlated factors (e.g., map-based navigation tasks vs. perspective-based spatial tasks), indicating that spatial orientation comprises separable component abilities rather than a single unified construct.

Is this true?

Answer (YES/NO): NO